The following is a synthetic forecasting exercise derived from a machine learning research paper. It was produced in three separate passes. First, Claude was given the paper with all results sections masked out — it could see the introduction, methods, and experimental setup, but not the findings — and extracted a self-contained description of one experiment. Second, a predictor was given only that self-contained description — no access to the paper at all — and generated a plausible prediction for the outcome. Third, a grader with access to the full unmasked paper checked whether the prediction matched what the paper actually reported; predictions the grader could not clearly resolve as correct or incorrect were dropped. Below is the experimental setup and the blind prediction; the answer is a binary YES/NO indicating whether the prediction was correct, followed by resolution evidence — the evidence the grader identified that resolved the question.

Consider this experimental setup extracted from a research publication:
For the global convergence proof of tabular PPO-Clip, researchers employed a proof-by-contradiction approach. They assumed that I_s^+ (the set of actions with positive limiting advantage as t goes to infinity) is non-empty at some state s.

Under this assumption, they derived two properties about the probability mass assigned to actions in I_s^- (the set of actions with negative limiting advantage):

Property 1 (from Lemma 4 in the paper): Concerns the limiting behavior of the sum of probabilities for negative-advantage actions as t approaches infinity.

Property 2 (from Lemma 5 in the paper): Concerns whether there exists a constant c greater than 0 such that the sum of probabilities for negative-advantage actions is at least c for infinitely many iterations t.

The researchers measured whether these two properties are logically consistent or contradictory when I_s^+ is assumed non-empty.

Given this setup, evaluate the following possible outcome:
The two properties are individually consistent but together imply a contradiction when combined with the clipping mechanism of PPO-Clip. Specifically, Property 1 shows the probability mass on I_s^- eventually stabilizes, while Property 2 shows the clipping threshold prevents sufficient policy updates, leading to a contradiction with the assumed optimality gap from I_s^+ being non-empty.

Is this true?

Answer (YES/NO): NO